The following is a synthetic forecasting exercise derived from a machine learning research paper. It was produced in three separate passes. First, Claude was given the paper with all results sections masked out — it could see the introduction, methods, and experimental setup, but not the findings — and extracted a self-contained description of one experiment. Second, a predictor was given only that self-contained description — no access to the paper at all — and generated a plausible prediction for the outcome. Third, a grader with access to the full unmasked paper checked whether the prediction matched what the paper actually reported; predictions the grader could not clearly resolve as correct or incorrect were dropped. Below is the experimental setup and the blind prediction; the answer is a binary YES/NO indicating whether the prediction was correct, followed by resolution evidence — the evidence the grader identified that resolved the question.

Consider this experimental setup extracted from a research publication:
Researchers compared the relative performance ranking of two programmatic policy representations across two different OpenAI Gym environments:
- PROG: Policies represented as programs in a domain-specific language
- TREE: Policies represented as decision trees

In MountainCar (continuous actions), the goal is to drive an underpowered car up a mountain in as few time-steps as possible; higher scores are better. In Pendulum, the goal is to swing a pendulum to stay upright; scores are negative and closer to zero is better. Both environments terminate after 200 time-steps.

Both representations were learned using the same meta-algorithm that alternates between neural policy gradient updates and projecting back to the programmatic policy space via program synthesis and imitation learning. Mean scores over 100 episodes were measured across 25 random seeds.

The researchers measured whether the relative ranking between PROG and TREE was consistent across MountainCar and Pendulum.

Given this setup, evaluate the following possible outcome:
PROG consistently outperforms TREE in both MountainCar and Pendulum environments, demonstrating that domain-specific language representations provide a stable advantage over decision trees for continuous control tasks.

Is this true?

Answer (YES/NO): NO